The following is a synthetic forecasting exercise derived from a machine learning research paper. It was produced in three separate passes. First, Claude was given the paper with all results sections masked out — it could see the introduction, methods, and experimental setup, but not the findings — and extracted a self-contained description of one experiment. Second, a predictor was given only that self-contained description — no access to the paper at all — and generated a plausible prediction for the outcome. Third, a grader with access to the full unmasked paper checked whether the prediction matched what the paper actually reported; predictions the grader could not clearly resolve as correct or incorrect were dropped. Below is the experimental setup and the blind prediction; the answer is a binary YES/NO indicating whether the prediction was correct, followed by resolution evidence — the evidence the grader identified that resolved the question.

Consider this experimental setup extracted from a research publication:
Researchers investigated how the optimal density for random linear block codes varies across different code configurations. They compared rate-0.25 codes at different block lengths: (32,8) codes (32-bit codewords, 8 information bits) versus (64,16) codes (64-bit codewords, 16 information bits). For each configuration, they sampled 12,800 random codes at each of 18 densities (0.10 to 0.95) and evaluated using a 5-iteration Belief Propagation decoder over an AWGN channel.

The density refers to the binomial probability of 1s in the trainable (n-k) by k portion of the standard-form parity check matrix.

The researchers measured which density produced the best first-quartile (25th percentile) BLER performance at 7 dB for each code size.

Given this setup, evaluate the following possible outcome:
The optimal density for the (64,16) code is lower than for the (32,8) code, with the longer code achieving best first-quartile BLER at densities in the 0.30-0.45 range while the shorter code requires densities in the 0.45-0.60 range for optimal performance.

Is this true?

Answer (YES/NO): NO